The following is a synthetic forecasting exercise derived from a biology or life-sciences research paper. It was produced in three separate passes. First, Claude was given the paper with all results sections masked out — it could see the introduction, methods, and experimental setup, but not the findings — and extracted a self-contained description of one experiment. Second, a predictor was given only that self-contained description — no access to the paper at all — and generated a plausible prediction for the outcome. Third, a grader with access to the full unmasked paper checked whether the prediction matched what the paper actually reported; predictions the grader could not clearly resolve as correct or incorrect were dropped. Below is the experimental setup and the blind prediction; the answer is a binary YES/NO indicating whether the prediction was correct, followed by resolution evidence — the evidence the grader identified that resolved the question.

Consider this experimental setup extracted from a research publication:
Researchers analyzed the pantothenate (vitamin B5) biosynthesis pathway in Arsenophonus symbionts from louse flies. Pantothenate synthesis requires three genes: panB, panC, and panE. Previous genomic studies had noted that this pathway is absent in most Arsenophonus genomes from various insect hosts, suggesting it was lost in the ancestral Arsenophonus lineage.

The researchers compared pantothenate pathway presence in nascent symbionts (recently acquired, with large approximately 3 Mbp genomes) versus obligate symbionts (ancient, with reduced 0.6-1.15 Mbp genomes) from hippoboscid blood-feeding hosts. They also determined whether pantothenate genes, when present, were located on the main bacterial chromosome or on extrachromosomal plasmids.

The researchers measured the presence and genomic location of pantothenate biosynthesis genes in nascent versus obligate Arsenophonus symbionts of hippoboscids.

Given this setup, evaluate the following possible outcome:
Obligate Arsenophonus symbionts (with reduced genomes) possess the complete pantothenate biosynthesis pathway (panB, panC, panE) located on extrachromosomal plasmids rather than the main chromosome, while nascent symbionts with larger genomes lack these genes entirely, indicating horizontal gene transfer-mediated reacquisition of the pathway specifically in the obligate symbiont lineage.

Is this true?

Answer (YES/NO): NO